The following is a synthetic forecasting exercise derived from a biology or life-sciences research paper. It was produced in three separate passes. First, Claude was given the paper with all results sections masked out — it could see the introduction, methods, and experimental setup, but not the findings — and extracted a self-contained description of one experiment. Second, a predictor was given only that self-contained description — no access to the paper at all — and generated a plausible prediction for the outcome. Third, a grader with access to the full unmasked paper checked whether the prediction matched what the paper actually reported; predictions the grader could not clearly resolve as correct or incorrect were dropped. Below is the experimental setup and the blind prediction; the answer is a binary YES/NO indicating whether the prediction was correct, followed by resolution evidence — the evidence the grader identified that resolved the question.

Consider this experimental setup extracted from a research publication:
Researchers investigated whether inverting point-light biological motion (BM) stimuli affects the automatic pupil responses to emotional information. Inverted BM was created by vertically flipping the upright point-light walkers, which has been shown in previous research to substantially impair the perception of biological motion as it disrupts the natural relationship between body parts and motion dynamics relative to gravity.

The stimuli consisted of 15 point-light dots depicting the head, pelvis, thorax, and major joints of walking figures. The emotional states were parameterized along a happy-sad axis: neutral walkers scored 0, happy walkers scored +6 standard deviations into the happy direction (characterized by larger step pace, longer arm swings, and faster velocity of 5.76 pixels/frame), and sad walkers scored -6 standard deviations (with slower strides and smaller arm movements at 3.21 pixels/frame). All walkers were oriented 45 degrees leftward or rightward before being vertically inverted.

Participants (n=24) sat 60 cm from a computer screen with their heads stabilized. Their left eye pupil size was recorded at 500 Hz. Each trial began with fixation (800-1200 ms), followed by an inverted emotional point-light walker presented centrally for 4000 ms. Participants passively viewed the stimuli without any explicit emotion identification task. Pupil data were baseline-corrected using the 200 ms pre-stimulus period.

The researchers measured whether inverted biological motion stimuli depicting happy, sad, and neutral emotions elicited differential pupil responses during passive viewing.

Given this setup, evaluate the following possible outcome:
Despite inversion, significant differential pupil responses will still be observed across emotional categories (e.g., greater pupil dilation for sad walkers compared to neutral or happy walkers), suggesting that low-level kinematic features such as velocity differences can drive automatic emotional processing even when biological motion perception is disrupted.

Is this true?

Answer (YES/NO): NO